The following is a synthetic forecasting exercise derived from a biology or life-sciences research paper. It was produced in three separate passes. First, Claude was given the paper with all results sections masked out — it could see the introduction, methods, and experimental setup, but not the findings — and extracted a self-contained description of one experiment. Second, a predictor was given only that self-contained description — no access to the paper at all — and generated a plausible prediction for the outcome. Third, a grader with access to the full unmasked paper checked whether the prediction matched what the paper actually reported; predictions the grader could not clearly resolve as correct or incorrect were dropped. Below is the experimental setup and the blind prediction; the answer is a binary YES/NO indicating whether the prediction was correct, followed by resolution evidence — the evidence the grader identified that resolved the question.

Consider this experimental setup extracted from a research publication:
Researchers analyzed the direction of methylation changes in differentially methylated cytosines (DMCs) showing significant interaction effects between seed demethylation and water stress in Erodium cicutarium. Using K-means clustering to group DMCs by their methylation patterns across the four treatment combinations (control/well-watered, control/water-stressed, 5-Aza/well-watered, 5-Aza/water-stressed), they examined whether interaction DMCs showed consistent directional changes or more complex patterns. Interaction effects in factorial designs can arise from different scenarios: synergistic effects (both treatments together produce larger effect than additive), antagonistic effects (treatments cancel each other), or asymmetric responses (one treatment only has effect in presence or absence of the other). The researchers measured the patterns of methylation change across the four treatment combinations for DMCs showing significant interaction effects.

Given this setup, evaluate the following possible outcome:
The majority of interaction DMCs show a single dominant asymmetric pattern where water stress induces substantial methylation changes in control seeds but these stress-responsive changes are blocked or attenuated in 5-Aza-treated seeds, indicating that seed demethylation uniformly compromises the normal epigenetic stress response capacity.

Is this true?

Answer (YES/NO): NO